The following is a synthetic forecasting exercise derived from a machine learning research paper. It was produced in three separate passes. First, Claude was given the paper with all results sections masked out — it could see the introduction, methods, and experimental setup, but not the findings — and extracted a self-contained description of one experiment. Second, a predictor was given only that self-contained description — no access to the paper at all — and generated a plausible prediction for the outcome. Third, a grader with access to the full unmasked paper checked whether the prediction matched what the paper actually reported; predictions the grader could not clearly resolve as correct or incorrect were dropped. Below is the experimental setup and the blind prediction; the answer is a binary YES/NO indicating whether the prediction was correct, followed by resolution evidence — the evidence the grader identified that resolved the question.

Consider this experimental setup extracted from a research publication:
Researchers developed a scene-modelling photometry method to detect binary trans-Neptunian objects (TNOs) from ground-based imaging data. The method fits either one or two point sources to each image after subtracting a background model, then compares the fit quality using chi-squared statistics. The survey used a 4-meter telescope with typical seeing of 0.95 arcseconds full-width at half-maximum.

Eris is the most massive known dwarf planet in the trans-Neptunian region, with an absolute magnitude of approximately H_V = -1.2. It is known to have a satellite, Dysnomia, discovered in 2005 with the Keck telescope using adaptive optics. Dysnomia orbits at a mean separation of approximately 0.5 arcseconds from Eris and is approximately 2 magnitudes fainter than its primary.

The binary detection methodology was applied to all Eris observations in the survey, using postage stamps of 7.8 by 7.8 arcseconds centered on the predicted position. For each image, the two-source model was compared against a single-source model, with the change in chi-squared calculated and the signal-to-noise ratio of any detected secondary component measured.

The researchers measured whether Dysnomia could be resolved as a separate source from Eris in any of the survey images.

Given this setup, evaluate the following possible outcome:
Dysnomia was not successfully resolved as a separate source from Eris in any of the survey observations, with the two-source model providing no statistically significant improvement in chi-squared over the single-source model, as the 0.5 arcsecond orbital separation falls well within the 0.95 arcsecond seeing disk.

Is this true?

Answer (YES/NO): YES